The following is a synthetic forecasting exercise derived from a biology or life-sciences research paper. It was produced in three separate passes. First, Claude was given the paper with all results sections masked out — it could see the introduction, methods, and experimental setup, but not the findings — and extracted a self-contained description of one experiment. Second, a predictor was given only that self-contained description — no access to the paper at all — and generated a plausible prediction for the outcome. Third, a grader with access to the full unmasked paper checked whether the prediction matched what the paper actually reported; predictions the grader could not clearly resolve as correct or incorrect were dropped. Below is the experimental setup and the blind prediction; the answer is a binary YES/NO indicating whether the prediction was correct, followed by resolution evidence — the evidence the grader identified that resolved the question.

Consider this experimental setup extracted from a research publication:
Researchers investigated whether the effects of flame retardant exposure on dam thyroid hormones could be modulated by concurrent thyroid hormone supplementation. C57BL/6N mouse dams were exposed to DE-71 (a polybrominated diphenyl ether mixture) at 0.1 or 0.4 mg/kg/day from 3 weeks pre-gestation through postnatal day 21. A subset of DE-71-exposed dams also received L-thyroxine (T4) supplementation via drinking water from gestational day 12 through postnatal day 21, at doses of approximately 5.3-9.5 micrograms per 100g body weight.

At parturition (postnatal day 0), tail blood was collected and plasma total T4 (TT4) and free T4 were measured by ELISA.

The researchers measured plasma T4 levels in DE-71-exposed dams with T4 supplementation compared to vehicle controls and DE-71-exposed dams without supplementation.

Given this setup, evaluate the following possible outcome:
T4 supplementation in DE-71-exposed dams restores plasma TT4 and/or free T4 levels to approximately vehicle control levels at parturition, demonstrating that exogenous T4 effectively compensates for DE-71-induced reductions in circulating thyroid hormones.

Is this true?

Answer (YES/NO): YES